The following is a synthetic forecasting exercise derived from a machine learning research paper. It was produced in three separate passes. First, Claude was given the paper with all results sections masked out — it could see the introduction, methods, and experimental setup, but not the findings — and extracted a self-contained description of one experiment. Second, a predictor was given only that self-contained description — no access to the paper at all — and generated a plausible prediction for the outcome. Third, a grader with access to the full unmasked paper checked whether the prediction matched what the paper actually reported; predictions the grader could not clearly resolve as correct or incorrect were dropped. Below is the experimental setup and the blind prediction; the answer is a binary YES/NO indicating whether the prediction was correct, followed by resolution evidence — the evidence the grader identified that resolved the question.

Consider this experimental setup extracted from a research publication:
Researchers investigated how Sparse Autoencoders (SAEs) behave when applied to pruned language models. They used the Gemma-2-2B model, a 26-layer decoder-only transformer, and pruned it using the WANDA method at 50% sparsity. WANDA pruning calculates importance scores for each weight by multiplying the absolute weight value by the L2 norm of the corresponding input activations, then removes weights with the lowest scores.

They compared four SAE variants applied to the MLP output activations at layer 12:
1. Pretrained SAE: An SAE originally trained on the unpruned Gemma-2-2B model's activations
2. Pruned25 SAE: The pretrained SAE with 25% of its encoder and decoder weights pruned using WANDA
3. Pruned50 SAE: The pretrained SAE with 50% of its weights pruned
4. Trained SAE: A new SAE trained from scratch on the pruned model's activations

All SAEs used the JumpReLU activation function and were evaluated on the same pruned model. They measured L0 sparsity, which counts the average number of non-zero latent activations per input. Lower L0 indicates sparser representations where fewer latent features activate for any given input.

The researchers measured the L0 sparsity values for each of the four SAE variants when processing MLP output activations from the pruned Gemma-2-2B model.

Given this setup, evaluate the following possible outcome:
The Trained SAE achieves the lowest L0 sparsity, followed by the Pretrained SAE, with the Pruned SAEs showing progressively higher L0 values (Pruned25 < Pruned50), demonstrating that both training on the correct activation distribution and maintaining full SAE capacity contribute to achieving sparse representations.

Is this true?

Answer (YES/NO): NO